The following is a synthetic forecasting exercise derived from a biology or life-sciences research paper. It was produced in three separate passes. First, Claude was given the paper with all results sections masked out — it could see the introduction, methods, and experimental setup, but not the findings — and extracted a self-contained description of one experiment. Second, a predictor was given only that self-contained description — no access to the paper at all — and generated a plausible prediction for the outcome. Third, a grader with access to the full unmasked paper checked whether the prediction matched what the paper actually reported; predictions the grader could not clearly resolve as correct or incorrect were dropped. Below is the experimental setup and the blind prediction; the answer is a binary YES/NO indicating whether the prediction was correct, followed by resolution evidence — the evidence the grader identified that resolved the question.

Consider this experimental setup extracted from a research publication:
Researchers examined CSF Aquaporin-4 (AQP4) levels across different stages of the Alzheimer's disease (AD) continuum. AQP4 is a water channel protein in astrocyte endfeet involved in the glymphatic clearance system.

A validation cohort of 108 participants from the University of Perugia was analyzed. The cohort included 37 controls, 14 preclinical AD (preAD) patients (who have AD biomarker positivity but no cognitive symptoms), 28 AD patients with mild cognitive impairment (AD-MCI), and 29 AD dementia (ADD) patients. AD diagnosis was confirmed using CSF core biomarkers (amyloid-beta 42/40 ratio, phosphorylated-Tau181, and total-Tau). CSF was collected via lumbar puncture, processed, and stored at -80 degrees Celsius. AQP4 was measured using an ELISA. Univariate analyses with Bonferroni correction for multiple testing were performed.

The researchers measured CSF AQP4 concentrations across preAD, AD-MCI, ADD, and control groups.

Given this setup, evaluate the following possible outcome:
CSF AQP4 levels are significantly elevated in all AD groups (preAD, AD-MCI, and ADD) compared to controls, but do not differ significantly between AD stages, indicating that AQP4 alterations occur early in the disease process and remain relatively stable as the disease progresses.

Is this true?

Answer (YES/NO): NO